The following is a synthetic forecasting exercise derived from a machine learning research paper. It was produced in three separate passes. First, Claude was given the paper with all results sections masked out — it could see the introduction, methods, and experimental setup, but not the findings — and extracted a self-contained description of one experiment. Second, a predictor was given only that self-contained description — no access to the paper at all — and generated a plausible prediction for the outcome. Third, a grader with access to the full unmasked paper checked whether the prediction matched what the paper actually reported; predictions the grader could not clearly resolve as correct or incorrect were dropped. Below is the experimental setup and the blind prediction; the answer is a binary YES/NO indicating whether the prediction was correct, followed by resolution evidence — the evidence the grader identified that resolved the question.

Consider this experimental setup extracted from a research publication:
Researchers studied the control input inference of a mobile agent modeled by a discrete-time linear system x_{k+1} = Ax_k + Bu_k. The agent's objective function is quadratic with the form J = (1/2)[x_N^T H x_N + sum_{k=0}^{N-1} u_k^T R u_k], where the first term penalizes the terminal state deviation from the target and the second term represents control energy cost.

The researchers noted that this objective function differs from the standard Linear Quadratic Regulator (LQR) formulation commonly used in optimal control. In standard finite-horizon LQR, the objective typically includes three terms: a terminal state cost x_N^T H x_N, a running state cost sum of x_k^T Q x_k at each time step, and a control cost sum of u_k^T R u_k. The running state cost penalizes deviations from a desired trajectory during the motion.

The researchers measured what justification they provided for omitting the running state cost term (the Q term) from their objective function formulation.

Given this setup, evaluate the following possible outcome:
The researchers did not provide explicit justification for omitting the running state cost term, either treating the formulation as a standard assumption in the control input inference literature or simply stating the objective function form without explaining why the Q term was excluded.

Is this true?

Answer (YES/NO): NO